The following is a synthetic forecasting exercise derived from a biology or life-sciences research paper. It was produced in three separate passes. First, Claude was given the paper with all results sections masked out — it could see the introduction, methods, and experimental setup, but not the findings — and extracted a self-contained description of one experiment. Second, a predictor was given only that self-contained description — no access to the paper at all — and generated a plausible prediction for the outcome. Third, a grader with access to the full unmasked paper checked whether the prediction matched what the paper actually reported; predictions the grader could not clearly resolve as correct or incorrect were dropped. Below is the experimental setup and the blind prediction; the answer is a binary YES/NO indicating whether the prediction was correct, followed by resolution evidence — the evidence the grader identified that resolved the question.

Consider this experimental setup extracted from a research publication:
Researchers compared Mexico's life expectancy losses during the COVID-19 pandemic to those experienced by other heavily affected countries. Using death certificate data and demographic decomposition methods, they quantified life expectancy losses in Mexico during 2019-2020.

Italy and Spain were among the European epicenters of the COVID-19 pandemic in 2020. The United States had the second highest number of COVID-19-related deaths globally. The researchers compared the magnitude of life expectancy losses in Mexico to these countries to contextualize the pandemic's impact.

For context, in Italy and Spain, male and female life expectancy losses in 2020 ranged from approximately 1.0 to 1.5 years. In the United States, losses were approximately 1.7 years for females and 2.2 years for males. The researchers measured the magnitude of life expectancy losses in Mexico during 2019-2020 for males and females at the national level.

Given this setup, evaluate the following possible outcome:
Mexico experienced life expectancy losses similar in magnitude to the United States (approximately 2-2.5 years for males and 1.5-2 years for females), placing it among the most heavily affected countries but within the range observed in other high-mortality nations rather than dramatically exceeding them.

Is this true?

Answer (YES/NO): NO